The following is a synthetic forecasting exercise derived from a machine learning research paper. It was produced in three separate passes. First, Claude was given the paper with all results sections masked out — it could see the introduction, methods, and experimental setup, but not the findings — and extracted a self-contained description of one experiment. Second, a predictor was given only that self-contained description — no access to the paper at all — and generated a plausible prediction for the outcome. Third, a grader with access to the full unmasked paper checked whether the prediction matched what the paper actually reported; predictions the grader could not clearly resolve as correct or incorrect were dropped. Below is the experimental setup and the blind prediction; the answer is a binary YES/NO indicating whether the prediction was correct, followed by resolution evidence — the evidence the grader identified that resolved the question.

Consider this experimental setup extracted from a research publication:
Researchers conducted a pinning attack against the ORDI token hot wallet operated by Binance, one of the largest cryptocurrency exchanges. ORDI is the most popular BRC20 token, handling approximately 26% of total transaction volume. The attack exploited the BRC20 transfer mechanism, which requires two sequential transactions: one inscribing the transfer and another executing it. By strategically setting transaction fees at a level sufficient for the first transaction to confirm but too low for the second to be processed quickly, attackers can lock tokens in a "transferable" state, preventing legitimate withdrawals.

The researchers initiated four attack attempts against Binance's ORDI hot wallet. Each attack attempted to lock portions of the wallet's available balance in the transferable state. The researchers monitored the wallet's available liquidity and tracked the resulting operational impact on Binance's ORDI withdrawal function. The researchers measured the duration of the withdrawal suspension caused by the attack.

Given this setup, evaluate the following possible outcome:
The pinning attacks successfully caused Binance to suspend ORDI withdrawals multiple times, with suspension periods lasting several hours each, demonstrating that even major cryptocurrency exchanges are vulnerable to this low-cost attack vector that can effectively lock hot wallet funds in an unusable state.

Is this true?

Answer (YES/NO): NO